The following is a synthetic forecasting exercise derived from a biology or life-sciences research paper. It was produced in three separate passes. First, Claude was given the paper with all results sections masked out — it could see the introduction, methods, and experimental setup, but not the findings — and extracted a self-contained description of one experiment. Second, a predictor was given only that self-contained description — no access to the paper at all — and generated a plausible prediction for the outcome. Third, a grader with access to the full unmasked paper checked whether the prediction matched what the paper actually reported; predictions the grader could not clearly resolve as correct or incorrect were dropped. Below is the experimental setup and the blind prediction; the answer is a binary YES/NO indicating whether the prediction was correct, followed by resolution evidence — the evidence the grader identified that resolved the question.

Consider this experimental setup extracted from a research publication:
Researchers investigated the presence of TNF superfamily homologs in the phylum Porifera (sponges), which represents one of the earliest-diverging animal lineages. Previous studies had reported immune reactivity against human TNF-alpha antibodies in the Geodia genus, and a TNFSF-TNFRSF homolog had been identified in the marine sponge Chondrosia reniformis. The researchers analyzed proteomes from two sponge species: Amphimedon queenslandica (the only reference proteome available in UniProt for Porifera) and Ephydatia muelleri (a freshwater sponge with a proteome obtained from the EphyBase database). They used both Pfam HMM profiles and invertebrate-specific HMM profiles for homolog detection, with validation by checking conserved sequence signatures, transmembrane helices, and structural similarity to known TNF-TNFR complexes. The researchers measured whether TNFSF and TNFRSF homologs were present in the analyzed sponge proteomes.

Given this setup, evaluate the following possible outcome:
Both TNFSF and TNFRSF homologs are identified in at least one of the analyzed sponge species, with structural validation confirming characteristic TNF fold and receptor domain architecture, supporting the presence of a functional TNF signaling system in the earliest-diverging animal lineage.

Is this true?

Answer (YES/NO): YES